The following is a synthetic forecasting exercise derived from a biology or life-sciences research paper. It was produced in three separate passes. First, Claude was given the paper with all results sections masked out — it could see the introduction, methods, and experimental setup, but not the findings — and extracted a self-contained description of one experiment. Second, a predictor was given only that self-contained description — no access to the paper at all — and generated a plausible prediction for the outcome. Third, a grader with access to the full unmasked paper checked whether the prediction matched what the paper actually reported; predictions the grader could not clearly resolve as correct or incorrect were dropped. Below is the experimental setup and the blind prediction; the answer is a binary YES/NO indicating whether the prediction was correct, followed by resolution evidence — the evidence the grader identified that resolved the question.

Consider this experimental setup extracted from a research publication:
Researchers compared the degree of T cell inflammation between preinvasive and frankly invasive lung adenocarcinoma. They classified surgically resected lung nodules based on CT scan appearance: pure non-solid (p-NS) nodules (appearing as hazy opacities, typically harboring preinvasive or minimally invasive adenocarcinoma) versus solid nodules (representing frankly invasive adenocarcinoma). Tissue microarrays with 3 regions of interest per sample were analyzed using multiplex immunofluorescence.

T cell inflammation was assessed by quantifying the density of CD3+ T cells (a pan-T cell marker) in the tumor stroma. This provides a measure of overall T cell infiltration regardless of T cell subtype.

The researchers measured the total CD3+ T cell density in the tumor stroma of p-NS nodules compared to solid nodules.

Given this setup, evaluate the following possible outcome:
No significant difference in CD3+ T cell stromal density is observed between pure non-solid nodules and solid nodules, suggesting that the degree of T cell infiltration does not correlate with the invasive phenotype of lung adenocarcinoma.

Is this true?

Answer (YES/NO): YES